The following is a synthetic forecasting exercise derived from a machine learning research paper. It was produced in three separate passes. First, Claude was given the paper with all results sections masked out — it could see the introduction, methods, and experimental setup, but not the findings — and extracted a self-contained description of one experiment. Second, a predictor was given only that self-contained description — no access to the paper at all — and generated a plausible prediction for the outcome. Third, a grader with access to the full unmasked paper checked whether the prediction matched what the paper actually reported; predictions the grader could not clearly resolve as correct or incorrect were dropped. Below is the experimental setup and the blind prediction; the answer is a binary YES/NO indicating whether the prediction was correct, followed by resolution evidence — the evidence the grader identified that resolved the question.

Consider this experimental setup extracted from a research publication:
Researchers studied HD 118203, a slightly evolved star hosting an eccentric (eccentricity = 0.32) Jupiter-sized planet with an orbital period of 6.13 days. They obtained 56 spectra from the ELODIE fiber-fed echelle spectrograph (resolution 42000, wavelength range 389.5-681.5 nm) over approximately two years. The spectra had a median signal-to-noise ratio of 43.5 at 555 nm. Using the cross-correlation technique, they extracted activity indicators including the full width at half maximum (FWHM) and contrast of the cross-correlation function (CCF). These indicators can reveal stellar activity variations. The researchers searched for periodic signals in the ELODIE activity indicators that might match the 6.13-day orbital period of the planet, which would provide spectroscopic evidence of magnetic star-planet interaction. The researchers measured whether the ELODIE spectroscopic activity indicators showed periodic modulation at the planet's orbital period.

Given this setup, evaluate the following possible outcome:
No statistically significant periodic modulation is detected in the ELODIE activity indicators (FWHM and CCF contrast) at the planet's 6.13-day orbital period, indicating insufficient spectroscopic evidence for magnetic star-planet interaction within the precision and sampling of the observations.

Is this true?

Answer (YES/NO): YES